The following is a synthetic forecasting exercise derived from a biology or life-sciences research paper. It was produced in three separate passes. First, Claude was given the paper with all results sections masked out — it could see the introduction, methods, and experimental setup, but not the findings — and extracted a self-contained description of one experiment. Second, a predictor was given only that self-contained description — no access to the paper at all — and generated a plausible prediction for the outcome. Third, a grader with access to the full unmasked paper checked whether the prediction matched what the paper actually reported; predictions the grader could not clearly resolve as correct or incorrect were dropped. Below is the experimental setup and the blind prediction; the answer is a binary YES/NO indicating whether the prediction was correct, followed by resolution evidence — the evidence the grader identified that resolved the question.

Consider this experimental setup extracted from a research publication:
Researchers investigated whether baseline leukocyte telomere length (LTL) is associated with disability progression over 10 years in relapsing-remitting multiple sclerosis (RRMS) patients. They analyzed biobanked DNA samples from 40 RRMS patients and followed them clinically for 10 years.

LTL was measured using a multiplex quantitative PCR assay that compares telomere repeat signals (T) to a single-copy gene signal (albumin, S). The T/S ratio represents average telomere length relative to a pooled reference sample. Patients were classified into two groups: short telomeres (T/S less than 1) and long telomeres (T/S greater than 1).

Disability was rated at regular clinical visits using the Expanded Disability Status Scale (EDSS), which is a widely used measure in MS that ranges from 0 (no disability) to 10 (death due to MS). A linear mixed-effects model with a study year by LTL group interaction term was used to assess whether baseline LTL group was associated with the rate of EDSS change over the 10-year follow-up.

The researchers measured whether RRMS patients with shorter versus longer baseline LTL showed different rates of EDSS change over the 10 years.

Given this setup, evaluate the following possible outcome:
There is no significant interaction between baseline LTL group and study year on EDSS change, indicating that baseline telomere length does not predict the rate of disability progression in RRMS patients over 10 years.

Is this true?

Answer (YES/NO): YES